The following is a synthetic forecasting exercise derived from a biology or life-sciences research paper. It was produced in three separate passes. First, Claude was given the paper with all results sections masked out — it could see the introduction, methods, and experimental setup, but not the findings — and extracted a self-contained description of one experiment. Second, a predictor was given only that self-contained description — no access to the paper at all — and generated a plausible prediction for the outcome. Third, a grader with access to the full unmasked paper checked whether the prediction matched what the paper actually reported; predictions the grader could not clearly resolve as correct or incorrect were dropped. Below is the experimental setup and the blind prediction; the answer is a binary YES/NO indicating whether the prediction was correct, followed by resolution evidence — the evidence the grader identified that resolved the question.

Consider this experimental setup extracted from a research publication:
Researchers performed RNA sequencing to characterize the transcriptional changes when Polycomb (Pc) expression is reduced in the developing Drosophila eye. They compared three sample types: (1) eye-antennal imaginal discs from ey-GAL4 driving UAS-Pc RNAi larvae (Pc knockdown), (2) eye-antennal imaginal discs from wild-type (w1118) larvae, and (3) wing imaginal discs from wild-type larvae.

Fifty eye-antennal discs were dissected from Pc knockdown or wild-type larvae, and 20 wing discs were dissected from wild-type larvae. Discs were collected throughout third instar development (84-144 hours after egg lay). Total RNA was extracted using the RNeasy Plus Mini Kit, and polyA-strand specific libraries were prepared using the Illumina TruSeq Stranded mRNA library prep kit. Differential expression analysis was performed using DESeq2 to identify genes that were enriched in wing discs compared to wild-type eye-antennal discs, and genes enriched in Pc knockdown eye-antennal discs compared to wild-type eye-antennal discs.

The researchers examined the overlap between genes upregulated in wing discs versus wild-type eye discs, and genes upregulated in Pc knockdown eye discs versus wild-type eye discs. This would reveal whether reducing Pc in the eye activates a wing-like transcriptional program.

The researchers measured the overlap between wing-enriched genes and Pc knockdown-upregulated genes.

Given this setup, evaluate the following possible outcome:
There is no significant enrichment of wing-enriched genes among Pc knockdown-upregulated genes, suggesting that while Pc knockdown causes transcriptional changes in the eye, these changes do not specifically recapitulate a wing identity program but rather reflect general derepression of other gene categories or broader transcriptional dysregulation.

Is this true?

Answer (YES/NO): NO